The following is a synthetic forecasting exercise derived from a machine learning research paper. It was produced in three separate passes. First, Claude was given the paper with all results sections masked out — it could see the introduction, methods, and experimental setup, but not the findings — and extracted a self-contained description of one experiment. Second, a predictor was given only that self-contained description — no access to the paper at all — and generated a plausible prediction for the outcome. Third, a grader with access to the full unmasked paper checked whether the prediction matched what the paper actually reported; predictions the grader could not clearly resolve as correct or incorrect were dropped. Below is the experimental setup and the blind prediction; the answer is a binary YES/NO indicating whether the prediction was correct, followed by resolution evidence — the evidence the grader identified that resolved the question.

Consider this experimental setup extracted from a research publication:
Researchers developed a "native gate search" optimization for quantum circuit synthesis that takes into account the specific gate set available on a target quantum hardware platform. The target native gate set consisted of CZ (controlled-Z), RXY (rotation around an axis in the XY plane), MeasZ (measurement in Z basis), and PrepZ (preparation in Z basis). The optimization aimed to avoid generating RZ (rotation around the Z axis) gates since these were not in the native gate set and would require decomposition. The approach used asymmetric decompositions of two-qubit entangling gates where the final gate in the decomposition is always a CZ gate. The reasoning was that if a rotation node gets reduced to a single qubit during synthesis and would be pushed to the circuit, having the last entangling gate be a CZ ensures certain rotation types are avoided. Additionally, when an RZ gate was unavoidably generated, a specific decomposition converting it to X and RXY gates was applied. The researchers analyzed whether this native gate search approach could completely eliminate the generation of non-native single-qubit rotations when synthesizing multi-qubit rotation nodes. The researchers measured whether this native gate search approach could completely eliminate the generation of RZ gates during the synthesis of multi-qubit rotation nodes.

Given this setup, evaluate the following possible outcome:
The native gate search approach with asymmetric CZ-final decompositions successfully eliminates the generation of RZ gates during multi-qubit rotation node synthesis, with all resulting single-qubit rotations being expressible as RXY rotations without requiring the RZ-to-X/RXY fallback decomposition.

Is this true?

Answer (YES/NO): NO